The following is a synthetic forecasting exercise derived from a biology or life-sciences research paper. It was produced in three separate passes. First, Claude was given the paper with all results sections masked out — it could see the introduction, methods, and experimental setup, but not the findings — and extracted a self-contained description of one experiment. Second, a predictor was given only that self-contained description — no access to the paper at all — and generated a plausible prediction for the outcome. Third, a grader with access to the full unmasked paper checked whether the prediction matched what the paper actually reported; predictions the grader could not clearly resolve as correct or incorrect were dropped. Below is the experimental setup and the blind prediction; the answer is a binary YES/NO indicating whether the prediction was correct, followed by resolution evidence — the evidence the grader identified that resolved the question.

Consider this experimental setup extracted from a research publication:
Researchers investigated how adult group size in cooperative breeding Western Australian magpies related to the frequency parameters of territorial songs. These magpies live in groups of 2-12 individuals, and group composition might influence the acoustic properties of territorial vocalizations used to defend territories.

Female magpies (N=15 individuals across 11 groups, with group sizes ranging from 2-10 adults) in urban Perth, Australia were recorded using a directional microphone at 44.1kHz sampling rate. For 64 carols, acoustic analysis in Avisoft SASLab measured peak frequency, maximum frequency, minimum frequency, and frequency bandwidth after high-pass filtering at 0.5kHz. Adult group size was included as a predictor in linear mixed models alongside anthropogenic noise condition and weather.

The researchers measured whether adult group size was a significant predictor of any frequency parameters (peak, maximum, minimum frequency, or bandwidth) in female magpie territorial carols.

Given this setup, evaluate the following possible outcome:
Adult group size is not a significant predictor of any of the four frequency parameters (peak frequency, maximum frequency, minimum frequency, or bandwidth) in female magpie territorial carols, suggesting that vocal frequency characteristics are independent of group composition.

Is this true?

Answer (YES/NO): YES